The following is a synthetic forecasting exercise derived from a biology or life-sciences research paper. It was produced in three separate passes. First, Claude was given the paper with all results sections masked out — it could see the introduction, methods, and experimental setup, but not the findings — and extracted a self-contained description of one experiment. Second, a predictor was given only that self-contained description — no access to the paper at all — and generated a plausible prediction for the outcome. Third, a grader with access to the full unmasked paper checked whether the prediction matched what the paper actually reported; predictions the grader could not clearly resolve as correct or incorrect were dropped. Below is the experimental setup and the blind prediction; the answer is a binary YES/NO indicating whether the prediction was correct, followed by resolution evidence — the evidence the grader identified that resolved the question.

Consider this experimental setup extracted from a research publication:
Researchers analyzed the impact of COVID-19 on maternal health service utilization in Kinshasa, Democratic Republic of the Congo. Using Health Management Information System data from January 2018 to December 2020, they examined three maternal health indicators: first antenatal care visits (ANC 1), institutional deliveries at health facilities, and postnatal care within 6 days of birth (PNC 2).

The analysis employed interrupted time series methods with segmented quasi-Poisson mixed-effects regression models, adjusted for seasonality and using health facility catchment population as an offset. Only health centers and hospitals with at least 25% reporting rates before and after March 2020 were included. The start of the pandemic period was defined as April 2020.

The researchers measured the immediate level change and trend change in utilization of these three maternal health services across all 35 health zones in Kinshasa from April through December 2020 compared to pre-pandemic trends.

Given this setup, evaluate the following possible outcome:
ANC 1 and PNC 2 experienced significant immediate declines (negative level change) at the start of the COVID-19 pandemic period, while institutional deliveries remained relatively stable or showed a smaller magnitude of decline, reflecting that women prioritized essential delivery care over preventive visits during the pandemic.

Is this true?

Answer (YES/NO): NO